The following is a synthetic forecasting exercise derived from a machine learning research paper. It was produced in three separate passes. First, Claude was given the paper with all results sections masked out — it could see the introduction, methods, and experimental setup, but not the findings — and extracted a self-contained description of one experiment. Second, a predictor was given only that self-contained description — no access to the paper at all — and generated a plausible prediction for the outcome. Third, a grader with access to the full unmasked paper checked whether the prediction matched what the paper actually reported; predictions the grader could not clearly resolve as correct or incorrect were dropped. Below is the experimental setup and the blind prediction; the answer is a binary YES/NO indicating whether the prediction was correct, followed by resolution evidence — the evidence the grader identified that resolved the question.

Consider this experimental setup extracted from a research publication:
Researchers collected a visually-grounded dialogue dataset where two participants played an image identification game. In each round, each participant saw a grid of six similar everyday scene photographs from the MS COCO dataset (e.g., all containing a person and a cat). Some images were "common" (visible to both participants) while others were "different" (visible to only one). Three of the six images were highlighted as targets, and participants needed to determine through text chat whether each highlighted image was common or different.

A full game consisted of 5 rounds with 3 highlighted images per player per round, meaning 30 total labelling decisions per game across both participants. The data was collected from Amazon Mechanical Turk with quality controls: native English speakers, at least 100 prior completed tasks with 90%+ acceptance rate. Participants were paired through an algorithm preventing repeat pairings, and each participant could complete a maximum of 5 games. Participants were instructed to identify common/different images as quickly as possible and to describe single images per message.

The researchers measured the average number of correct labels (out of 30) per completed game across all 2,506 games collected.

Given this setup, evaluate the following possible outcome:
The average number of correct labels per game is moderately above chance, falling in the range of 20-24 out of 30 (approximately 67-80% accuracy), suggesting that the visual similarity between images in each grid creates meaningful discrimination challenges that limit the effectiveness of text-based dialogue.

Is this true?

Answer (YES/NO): NO